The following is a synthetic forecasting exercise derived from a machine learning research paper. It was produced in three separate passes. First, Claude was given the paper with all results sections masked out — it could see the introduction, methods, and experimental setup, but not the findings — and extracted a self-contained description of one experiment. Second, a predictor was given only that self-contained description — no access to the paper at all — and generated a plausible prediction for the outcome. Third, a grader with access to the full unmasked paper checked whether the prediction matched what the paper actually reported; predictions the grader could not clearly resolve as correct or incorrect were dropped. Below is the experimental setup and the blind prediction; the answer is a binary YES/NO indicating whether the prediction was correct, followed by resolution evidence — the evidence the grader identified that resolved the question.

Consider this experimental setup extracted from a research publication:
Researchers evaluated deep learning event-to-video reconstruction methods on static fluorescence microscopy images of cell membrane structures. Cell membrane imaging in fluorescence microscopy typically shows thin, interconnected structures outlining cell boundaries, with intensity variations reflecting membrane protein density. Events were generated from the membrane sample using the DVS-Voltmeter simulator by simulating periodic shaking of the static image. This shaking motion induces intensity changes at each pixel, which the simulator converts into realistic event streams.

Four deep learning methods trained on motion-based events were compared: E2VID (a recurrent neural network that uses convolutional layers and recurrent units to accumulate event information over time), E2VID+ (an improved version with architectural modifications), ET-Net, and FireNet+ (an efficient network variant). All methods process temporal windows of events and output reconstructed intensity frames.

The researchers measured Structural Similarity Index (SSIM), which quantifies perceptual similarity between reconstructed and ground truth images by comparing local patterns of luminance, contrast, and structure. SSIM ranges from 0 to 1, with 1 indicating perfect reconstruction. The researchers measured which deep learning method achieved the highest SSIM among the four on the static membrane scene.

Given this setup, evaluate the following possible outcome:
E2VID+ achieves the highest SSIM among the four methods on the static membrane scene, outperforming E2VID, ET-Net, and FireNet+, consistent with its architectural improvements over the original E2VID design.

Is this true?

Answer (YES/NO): NO